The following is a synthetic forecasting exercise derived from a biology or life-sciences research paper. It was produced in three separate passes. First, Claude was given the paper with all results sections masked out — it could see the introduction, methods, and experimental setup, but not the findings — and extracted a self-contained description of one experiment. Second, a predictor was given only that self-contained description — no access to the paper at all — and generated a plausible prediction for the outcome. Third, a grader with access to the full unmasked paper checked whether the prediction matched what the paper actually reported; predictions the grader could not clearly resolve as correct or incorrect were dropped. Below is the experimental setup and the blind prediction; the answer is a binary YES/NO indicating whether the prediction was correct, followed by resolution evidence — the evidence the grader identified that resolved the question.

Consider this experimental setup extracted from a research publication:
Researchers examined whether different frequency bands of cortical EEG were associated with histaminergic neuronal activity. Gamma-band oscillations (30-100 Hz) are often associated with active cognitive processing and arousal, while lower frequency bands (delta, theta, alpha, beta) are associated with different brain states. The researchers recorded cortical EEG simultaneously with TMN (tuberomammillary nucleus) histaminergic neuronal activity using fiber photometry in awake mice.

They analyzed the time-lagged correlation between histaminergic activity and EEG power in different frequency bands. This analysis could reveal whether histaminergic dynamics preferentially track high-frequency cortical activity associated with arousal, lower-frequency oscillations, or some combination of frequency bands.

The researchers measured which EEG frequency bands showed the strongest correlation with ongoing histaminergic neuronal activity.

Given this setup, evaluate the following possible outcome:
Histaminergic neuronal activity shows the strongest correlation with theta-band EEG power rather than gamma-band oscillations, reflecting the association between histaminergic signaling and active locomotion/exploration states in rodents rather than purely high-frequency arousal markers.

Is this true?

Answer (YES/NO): NO